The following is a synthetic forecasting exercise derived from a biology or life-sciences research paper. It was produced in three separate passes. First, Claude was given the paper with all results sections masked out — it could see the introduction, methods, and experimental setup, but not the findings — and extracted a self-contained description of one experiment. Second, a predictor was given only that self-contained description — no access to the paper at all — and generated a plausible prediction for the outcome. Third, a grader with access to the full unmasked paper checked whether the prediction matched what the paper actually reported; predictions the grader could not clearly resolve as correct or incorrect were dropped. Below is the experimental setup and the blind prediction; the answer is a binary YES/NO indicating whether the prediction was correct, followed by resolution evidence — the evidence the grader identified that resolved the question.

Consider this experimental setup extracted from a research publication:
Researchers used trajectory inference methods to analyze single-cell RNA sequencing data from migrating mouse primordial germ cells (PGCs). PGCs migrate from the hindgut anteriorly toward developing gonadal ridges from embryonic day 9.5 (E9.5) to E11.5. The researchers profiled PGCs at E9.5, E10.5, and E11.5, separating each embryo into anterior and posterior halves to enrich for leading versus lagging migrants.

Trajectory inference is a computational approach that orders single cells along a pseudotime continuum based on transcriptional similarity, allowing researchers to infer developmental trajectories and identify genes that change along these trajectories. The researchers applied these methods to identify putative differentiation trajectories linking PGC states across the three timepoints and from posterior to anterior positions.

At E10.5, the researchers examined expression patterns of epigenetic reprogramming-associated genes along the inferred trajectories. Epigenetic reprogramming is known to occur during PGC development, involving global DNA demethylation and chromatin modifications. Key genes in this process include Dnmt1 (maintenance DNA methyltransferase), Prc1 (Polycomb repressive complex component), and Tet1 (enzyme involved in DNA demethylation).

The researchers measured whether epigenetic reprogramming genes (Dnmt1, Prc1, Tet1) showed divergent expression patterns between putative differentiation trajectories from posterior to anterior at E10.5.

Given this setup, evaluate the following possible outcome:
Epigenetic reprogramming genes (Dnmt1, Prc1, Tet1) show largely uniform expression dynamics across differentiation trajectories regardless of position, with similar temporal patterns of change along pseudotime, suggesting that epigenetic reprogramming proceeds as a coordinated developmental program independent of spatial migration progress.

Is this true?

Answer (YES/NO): NO